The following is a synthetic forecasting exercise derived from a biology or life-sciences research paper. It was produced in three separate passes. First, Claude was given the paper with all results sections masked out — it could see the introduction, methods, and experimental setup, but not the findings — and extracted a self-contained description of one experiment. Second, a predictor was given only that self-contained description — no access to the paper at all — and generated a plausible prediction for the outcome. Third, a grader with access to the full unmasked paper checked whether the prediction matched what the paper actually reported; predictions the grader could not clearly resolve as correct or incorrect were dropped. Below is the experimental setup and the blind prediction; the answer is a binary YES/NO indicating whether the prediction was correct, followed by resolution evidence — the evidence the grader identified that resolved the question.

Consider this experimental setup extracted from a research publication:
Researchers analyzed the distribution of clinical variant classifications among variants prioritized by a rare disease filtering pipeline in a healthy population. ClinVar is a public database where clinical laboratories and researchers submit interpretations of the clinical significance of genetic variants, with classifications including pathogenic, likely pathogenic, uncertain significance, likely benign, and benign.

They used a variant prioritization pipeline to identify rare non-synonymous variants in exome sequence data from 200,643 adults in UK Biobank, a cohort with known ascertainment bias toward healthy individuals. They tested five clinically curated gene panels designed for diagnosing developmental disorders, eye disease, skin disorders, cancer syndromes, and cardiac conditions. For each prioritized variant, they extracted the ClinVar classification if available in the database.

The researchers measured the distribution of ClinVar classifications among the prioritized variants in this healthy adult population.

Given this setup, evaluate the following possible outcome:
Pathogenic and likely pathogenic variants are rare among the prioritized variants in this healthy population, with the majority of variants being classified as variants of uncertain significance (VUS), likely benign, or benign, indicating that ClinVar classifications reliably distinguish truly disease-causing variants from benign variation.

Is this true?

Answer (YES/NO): YES